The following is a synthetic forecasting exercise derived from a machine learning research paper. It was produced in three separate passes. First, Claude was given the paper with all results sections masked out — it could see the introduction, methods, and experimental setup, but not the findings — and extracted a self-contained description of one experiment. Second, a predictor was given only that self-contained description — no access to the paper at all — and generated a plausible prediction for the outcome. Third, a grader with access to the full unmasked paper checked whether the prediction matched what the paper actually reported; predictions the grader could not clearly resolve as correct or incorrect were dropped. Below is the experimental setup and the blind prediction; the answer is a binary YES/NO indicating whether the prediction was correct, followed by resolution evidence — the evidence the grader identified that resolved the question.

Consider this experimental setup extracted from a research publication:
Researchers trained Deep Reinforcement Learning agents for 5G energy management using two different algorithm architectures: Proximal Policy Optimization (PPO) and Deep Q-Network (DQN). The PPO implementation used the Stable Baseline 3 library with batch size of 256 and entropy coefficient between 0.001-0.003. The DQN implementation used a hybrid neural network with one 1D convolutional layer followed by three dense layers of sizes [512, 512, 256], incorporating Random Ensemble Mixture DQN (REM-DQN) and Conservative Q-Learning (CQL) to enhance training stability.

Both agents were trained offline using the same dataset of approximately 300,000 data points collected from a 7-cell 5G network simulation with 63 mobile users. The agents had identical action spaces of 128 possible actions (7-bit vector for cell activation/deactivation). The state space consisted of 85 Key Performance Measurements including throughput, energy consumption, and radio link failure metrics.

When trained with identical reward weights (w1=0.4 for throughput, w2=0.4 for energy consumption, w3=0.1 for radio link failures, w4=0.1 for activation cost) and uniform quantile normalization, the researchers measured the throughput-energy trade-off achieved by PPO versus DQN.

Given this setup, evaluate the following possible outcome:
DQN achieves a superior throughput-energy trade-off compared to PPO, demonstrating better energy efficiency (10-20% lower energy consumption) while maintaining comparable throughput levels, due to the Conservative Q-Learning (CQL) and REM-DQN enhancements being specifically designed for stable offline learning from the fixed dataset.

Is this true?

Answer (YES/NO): NO